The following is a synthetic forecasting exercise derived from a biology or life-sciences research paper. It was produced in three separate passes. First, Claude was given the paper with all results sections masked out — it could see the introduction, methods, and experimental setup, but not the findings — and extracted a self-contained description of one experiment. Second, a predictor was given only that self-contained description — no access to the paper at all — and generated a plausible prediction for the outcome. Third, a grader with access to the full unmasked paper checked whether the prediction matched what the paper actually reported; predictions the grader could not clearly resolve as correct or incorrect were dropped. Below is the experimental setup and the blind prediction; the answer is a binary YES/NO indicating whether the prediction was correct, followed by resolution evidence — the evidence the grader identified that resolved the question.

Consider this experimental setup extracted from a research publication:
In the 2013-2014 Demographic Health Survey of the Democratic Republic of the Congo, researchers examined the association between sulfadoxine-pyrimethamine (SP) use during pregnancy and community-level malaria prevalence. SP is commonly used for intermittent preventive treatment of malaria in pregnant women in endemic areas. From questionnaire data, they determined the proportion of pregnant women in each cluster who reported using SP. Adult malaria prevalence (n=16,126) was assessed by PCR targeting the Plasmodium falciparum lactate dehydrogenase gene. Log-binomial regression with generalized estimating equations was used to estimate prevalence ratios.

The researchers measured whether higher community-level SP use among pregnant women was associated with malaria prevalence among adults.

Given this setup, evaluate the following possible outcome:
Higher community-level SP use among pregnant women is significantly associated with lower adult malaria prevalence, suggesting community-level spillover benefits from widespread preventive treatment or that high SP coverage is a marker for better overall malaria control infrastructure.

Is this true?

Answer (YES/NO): YES